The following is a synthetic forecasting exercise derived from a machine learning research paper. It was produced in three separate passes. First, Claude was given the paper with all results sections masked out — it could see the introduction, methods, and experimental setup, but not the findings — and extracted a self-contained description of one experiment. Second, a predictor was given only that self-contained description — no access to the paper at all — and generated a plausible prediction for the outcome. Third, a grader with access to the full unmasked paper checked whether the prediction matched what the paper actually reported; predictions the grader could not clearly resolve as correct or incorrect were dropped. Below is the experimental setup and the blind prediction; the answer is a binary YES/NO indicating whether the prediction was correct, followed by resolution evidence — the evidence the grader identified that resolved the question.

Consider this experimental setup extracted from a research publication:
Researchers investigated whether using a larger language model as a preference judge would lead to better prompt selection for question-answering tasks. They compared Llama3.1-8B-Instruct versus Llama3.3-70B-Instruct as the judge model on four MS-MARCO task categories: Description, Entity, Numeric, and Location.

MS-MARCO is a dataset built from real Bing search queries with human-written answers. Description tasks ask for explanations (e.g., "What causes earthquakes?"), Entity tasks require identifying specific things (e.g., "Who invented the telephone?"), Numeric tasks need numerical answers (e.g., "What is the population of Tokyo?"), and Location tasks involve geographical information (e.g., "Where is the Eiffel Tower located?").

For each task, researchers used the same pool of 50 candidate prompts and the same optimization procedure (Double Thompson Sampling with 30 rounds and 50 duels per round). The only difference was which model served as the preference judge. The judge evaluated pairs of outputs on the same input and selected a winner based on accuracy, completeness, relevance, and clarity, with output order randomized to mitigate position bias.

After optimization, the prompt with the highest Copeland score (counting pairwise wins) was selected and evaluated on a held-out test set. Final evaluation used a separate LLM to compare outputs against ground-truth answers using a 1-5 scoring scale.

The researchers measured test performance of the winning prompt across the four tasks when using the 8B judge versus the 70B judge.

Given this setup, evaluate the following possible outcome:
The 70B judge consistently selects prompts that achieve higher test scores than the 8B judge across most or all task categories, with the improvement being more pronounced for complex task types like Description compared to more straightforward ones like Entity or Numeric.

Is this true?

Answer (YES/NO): NO